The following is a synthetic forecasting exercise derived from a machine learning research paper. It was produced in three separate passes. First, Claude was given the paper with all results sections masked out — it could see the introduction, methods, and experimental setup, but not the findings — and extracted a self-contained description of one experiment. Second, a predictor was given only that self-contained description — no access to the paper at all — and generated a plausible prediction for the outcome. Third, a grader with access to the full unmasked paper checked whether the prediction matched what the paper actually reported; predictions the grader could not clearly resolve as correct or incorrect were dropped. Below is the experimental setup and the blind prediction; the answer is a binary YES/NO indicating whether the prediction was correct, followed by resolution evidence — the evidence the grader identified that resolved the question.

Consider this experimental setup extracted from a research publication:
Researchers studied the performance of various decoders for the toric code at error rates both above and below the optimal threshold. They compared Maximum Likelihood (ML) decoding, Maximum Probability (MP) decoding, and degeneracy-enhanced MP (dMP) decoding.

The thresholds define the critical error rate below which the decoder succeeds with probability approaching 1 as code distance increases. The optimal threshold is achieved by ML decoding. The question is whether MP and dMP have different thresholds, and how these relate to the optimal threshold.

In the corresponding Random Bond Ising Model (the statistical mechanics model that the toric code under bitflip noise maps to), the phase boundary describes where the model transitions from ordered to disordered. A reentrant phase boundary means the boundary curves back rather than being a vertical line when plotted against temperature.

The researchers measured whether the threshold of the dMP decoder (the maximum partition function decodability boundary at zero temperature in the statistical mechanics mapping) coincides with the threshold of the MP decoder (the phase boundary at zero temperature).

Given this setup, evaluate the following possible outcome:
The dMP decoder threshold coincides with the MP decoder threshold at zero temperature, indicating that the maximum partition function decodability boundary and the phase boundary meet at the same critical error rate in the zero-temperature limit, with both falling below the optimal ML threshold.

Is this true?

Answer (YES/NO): YES